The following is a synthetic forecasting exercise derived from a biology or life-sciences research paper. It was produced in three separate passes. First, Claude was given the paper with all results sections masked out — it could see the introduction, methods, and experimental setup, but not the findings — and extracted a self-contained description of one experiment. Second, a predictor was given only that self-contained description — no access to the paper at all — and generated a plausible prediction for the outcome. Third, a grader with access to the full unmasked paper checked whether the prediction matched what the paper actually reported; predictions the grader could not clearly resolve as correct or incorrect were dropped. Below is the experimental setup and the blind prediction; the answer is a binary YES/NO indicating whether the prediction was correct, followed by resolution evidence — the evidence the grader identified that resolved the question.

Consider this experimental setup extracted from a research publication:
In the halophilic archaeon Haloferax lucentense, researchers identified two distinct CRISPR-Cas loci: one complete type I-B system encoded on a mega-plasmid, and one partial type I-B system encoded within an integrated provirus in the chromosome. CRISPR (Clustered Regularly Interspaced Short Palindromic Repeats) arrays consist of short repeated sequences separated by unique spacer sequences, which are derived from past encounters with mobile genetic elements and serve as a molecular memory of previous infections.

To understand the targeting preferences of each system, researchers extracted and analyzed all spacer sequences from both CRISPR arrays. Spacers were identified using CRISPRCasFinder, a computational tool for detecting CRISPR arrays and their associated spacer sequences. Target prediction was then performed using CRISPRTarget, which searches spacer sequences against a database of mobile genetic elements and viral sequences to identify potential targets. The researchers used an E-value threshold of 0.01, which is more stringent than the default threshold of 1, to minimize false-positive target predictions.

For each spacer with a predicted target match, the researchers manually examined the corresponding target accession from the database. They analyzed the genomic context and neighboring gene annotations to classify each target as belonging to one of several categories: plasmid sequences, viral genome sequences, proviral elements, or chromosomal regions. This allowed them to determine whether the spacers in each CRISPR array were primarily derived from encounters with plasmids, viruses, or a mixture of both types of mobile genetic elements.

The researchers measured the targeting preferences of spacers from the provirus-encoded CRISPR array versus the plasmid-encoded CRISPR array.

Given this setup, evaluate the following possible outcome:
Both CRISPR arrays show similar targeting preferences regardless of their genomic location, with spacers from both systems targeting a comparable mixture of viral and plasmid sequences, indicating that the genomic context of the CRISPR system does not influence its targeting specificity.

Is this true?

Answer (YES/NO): NO